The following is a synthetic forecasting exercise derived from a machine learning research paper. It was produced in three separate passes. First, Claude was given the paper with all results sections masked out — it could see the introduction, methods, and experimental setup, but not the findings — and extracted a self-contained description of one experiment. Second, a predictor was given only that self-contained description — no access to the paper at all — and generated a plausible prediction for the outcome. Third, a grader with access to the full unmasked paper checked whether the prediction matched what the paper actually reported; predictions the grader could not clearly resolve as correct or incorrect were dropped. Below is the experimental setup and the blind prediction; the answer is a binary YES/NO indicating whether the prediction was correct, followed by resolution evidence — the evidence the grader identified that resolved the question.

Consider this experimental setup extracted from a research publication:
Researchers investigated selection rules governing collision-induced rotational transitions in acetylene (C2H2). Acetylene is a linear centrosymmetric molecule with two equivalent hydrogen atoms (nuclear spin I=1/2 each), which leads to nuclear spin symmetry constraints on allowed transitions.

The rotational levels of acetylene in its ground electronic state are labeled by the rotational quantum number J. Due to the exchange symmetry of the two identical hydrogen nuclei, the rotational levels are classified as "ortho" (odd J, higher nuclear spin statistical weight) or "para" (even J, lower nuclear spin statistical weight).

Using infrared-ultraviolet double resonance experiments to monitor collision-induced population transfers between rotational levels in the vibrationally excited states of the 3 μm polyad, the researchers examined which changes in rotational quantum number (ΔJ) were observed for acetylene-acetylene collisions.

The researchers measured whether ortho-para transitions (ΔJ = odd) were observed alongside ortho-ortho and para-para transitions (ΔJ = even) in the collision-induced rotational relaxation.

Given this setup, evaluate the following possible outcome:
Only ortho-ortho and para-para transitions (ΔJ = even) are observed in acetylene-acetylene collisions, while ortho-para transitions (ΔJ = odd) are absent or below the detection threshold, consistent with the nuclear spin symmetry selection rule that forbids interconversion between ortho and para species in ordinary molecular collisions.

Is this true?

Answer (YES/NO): YES